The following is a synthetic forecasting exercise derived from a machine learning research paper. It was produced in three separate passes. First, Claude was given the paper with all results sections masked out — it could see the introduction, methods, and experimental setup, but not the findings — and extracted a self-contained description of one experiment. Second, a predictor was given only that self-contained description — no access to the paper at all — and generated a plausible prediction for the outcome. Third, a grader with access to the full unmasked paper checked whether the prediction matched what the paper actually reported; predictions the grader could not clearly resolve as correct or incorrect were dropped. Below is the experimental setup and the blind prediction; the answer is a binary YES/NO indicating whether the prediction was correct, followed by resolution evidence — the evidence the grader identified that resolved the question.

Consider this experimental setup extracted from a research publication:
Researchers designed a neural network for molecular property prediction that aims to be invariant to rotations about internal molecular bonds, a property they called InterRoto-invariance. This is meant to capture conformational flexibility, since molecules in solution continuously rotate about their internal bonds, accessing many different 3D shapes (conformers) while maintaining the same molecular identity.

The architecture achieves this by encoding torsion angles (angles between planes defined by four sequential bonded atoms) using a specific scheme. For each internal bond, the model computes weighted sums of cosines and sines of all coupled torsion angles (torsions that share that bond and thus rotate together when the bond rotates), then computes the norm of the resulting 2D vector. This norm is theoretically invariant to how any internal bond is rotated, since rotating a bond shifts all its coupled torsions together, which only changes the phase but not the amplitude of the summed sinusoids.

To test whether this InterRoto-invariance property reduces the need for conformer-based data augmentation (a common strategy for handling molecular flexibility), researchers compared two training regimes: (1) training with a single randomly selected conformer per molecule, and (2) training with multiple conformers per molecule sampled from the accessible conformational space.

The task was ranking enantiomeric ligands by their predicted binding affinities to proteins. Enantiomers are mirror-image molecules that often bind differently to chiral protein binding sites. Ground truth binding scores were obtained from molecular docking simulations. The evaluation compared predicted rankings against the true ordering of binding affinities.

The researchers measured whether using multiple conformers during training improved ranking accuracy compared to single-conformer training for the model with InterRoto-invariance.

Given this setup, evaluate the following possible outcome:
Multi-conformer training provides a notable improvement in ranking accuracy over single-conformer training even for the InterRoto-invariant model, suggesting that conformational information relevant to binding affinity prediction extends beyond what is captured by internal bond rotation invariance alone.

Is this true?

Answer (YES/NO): NO